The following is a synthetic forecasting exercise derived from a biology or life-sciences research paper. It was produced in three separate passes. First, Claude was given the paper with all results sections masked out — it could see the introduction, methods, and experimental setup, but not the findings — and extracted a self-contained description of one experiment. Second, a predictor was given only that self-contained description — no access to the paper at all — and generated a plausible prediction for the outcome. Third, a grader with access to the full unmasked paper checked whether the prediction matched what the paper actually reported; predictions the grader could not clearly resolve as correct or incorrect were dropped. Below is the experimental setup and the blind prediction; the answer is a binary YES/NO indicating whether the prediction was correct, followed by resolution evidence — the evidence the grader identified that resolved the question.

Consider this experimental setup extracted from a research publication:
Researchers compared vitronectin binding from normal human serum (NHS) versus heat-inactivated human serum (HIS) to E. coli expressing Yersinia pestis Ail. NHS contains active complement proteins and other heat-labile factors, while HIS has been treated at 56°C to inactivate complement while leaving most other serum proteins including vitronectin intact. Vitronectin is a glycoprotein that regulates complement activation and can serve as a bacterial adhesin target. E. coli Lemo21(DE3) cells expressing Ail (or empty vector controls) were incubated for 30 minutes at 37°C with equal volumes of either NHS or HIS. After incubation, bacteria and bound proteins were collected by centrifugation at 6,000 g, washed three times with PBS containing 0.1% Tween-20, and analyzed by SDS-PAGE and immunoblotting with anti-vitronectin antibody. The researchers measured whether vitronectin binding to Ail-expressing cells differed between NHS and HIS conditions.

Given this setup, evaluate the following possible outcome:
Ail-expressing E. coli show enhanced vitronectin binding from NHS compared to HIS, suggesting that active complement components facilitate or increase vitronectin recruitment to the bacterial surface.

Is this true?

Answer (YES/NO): NO